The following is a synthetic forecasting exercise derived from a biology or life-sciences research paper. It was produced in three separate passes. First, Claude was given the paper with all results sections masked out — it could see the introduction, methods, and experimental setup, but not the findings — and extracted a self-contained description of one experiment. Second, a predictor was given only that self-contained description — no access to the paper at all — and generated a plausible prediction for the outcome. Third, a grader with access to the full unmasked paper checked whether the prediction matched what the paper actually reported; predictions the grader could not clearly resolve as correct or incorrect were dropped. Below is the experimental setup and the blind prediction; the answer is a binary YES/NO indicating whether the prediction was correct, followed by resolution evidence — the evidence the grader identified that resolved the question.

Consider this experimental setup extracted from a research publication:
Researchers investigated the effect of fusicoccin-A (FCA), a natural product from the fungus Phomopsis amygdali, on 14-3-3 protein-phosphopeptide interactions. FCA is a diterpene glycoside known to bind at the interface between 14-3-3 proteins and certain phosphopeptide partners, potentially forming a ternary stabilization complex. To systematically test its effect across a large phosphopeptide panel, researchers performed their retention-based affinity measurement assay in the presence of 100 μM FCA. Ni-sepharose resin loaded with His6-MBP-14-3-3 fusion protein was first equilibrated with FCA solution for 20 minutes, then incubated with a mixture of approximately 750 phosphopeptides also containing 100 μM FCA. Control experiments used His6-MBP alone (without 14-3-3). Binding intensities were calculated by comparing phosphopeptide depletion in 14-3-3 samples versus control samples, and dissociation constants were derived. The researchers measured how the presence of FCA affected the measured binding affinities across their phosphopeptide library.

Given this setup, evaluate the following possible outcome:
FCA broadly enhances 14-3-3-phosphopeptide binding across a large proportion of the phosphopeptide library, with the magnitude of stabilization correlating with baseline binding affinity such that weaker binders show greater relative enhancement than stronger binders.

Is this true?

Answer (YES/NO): NO